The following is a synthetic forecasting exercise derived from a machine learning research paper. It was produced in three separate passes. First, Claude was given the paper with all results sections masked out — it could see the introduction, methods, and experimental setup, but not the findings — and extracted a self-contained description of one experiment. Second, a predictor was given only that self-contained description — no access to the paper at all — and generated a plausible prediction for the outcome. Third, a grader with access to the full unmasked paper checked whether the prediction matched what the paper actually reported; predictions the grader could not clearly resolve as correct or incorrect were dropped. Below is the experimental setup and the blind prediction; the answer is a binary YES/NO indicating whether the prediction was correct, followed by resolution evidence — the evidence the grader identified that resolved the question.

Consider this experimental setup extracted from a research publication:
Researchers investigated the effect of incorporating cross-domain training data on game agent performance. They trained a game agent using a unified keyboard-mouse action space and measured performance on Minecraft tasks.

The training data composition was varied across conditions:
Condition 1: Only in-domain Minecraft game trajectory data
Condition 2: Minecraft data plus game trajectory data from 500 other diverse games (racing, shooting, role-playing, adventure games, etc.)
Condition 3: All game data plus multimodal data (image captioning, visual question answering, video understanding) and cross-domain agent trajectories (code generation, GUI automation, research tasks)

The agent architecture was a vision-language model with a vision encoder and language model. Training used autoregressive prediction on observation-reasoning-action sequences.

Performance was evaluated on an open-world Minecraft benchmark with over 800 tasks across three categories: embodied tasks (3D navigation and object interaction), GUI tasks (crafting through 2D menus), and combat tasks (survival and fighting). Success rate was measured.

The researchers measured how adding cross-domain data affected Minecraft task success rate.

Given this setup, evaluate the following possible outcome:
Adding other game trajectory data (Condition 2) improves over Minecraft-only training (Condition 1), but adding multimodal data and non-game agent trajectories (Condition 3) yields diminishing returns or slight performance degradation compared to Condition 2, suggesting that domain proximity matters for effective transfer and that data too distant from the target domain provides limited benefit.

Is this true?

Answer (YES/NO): NO